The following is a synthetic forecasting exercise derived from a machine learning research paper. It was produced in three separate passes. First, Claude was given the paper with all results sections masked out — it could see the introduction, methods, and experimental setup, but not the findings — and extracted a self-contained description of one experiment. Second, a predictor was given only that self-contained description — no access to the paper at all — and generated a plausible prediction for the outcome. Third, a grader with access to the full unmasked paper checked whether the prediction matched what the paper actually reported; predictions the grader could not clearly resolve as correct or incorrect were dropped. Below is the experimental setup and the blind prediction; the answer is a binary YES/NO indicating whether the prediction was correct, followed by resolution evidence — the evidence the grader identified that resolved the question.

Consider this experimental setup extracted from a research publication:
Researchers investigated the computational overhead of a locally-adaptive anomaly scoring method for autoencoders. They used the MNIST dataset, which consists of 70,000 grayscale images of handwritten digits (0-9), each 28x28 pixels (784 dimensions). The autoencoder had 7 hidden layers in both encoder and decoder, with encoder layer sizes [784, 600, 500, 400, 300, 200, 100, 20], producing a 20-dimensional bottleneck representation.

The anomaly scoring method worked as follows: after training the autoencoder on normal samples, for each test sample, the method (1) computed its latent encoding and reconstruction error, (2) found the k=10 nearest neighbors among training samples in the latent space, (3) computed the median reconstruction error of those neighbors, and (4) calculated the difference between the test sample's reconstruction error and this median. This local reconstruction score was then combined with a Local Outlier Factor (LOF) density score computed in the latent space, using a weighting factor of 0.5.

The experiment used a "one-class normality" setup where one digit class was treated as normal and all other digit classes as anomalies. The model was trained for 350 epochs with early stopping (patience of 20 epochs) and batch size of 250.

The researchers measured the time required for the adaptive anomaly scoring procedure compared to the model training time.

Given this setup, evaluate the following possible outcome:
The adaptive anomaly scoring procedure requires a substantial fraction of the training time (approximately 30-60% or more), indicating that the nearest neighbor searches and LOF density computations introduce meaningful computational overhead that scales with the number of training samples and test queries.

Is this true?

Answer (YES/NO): NO